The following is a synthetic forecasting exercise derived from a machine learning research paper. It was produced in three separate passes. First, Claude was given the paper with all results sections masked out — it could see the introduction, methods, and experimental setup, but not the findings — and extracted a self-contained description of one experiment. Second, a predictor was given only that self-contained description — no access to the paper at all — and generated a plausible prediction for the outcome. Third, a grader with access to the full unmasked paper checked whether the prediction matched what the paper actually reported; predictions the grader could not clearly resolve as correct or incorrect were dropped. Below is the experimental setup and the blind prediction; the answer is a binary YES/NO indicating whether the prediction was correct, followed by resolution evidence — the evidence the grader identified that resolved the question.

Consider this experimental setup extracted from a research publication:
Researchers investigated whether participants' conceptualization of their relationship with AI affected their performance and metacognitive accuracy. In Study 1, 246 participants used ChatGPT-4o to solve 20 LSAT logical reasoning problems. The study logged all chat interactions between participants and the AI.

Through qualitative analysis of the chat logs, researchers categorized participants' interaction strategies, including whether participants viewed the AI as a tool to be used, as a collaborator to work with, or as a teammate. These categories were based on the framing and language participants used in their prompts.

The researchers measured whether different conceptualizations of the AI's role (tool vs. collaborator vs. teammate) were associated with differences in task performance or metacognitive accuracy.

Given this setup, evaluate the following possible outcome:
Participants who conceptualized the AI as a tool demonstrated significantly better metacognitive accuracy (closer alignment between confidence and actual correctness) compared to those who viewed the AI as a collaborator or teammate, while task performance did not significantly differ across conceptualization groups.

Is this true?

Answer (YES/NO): NO